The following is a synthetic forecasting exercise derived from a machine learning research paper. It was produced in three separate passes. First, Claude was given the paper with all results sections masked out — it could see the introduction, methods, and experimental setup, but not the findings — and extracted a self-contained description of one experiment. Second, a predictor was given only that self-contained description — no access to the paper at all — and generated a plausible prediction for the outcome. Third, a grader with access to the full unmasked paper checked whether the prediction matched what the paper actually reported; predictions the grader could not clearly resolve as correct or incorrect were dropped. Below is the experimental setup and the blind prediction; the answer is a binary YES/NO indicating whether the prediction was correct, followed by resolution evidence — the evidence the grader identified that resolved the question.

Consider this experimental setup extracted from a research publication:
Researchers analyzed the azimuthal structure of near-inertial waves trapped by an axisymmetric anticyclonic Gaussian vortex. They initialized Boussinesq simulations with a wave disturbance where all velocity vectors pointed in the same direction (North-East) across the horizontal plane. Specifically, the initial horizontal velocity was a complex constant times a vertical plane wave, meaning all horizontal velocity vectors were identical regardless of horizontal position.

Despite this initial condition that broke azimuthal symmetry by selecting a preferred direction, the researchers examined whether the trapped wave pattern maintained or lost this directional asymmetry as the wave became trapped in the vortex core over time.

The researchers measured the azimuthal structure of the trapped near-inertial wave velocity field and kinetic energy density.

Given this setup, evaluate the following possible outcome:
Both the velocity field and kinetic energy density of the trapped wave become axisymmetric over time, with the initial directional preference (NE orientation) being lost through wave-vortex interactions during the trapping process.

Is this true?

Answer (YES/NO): NO